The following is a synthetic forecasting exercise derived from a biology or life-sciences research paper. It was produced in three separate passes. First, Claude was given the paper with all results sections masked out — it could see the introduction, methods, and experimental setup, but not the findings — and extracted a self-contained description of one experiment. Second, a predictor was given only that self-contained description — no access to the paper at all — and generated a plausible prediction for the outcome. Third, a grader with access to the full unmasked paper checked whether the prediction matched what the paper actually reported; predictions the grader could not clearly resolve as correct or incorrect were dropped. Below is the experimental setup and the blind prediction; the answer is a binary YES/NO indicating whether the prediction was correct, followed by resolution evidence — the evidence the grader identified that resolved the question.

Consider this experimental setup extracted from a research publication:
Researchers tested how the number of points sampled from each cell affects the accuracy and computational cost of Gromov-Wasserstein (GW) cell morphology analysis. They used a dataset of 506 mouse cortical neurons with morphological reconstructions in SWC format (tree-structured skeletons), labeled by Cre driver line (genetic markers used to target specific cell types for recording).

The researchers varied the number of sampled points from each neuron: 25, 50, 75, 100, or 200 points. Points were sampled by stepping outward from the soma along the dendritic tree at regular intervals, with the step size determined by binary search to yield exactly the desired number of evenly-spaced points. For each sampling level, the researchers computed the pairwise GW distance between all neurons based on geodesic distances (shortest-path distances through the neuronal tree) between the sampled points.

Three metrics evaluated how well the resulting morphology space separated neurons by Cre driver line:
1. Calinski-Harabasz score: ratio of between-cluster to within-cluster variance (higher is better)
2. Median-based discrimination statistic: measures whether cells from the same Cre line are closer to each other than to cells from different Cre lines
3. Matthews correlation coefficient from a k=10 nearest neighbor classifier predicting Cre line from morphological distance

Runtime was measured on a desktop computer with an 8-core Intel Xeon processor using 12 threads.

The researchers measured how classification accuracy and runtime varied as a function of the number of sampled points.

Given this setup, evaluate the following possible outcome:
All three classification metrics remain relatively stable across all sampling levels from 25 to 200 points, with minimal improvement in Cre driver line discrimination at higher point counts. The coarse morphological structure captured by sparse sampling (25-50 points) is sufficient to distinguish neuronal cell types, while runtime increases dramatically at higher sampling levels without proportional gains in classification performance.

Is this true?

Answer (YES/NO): NO